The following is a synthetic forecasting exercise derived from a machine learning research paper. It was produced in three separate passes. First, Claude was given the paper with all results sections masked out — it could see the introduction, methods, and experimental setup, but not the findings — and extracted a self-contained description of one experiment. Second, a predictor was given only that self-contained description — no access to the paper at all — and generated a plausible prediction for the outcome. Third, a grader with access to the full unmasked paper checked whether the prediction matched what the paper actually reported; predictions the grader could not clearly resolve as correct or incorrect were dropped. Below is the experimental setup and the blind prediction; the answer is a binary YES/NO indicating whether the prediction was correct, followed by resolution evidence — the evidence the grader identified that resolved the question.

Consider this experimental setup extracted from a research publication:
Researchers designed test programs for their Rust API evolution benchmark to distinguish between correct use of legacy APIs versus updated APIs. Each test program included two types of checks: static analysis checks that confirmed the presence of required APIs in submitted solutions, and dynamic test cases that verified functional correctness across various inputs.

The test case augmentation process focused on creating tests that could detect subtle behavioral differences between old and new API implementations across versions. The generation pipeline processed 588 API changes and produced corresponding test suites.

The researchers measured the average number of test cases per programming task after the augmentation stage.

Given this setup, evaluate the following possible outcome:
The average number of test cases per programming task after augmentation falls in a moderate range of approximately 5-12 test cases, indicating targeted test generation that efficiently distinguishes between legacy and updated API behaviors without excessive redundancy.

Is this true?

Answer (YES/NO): NO